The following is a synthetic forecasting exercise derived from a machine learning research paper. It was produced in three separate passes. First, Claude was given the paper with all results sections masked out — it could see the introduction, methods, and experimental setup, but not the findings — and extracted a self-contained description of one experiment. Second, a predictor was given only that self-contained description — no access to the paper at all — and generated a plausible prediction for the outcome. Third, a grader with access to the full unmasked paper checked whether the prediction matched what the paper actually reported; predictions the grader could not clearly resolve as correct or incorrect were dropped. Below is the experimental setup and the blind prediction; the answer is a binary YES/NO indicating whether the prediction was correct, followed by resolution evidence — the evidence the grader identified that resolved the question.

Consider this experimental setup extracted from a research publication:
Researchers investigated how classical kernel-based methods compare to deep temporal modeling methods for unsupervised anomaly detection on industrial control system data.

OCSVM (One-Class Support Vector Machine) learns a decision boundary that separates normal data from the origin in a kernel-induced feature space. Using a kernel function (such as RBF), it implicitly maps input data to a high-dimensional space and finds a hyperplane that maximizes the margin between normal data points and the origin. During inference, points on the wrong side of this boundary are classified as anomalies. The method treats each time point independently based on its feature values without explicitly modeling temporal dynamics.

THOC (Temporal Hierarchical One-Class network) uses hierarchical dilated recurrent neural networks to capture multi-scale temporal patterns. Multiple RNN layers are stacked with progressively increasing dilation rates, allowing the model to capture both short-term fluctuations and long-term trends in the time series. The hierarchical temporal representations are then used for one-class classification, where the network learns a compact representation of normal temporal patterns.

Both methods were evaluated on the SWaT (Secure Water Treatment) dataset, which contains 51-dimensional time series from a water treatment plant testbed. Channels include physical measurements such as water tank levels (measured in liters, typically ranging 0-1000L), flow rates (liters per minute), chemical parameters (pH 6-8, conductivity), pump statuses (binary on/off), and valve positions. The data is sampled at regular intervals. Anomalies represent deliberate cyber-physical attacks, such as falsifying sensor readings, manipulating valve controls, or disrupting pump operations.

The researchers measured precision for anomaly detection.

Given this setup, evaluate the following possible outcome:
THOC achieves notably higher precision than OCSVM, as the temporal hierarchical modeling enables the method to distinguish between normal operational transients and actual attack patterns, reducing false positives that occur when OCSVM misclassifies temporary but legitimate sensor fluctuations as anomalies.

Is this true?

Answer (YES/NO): YES